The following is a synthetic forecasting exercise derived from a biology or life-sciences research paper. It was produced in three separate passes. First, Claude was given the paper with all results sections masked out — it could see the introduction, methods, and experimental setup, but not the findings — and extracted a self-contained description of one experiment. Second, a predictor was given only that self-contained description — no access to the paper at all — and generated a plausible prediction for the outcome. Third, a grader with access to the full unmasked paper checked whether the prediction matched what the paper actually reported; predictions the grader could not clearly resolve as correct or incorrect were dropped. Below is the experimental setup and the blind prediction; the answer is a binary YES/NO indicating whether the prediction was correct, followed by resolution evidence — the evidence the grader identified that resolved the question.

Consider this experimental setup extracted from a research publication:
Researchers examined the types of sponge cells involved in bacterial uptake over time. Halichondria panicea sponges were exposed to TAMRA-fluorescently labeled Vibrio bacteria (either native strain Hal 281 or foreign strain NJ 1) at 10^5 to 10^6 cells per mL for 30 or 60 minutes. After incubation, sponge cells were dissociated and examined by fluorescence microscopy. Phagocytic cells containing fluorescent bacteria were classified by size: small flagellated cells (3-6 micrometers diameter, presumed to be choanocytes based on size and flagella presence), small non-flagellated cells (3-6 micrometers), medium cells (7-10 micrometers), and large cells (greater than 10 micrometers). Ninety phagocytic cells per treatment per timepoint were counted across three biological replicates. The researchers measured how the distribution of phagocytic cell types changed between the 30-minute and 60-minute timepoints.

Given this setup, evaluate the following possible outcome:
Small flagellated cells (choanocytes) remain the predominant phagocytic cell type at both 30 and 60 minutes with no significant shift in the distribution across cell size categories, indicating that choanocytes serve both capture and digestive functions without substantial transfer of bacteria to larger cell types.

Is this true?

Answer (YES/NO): NO